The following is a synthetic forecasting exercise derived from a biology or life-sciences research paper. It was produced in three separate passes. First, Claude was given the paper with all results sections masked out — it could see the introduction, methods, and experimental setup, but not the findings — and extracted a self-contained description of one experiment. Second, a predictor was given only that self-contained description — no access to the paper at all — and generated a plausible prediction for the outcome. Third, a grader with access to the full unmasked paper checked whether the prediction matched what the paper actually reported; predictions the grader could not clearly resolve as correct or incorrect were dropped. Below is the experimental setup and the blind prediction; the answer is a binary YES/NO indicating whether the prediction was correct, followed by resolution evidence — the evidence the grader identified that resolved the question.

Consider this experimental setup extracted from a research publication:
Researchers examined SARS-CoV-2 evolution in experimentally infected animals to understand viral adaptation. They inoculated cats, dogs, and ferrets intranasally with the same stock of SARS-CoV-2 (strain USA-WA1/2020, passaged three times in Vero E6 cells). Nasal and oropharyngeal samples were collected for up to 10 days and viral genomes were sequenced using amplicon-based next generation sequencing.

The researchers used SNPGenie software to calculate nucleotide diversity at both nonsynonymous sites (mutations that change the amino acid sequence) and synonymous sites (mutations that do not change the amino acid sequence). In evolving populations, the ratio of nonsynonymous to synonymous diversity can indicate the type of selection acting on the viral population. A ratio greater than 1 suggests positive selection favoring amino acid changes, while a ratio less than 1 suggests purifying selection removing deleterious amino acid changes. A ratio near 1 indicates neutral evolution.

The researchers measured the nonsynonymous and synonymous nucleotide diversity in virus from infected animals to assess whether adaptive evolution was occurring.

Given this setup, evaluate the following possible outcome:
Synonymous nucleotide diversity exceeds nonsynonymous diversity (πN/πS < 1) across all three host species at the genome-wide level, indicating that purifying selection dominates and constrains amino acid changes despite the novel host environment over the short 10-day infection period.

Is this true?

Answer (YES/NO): NO